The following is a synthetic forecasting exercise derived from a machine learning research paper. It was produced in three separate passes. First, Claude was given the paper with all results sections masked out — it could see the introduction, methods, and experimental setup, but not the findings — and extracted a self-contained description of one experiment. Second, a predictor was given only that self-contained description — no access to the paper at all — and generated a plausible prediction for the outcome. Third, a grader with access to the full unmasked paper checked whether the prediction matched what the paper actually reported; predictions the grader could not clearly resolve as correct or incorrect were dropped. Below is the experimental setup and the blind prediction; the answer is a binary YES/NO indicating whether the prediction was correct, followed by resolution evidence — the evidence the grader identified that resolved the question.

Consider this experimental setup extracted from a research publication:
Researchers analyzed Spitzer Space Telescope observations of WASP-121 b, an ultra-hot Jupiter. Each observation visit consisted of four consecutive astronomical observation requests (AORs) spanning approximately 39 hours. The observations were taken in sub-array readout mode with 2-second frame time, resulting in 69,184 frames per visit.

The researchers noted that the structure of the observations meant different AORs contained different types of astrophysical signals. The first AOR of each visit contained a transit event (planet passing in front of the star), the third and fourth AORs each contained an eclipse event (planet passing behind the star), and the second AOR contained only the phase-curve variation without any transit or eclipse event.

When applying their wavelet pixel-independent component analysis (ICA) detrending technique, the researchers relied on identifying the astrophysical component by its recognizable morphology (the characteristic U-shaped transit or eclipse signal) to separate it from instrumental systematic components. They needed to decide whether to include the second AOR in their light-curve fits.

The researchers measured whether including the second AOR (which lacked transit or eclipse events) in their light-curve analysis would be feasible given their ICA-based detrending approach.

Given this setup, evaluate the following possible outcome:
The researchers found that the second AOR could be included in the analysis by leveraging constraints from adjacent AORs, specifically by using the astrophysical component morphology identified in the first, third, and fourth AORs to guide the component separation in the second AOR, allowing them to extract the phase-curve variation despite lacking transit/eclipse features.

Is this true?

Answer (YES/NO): NO